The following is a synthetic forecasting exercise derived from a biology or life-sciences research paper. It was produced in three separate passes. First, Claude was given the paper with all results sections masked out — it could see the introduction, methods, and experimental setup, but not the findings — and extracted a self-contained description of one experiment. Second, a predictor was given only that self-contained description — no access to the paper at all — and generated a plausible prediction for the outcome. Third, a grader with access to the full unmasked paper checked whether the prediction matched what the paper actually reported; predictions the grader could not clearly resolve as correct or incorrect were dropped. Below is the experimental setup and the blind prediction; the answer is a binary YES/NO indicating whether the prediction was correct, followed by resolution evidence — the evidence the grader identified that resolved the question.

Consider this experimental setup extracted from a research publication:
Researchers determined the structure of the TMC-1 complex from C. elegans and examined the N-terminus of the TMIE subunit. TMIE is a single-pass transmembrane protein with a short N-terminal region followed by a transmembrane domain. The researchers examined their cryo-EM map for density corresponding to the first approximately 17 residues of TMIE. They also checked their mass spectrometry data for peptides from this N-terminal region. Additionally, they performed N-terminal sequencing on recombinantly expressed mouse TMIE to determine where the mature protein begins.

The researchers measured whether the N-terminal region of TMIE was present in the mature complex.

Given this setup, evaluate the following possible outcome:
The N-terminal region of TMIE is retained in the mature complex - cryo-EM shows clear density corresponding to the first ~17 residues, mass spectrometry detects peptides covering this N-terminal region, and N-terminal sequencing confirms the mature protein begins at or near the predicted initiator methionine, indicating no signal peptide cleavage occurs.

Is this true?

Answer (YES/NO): NO